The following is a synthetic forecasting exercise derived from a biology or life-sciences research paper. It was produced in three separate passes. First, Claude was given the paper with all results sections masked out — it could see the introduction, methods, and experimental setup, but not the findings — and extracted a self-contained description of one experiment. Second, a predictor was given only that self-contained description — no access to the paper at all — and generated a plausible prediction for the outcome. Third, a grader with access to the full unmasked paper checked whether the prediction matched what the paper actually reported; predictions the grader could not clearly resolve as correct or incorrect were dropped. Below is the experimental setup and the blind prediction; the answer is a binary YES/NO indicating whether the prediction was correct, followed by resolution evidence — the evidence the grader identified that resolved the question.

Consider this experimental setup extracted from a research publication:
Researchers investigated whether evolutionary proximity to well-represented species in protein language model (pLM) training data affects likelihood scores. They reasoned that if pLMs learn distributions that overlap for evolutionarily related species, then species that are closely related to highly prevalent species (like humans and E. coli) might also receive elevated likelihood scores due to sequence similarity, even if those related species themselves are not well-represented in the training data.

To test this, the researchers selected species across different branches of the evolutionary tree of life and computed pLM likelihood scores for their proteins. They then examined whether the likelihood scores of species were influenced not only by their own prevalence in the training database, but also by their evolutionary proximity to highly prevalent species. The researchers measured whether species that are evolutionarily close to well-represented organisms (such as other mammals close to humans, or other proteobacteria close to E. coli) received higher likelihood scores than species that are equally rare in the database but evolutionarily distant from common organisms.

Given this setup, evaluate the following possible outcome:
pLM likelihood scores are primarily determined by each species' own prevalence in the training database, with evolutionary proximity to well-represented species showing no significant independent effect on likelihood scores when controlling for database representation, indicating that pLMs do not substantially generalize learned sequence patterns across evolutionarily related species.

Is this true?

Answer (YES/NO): NO